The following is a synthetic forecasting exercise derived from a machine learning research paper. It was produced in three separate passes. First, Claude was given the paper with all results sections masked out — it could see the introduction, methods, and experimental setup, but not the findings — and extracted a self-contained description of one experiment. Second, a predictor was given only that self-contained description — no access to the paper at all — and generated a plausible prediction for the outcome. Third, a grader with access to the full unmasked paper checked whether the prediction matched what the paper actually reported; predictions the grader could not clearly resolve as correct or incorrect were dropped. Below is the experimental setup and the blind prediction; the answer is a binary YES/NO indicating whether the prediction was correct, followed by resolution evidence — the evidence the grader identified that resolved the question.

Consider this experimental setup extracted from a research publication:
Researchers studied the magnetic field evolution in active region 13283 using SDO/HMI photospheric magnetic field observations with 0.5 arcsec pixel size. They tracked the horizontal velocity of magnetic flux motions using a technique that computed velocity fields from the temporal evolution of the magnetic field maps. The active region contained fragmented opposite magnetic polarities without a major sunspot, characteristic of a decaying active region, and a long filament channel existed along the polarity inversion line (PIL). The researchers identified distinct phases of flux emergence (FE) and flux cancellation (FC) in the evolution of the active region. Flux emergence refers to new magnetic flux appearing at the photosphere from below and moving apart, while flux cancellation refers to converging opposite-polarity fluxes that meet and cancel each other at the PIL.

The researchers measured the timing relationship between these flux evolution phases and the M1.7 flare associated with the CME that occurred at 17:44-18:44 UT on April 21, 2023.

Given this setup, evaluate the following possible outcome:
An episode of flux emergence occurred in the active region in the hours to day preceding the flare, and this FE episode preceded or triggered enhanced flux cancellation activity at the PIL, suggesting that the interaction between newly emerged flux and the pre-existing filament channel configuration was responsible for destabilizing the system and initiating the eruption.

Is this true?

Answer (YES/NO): NO